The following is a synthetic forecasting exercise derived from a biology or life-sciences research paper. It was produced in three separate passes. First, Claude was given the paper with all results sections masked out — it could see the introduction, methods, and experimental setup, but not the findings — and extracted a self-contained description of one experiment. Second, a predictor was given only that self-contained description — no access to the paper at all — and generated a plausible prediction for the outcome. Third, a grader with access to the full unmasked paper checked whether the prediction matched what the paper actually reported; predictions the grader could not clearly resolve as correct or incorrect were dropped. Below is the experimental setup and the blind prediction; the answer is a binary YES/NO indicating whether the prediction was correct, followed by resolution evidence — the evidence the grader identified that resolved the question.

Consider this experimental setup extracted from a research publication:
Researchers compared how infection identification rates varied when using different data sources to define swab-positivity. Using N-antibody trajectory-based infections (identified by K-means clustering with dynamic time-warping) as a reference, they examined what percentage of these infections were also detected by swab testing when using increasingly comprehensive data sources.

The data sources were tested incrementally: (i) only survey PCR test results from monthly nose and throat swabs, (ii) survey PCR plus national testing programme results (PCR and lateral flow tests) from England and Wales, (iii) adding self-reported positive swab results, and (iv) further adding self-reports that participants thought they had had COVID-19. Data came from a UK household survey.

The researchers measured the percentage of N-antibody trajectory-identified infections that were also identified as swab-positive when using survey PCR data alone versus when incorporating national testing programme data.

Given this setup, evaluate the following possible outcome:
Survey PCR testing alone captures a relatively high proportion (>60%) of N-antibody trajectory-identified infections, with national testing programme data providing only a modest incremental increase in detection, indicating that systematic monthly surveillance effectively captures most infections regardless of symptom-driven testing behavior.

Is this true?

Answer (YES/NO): NO